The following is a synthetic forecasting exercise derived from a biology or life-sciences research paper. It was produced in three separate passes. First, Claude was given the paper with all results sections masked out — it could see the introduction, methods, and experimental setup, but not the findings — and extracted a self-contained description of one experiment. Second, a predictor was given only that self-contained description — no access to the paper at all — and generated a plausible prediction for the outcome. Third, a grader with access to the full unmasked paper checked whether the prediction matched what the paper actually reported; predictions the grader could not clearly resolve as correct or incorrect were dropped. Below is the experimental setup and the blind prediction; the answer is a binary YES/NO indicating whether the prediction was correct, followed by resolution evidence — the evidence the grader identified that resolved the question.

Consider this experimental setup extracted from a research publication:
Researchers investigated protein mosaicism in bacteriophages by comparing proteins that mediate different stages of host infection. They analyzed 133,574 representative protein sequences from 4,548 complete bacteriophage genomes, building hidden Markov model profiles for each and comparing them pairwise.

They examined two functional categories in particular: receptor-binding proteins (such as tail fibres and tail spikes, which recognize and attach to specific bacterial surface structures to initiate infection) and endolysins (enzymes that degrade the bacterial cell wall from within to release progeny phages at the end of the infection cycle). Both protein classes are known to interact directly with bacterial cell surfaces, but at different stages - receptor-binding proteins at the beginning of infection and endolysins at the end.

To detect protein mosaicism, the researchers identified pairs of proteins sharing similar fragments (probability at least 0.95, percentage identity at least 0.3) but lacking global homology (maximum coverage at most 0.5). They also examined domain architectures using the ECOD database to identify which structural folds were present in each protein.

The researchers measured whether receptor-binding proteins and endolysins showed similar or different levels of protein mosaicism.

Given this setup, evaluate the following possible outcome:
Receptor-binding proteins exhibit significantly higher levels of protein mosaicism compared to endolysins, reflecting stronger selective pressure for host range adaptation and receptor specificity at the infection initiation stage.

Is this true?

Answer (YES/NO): NO